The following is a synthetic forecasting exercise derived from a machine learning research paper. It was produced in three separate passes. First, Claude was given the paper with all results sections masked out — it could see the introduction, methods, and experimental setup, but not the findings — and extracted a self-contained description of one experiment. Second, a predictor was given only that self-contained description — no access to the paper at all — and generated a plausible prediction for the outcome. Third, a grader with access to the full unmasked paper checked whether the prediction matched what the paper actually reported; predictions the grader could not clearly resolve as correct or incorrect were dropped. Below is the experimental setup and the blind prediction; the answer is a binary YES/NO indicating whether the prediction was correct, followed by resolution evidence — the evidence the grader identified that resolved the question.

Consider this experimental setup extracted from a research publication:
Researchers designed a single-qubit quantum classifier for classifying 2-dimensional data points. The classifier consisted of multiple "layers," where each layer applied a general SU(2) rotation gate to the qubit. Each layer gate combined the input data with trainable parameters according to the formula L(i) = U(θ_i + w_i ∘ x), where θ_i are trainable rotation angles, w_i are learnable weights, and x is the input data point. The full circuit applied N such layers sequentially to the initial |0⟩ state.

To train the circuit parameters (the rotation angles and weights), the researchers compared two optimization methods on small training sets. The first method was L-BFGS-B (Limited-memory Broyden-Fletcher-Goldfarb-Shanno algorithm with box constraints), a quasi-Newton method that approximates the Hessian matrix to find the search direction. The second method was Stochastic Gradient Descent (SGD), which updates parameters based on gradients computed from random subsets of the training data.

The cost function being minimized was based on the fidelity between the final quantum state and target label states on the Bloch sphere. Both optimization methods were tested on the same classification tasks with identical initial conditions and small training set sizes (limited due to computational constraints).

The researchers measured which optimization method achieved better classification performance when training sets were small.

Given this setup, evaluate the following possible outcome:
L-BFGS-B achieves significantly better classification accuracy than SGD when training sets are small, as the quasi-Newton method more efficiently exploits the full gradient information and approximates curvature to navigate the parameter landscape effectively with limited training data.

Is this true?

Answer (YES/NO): YES